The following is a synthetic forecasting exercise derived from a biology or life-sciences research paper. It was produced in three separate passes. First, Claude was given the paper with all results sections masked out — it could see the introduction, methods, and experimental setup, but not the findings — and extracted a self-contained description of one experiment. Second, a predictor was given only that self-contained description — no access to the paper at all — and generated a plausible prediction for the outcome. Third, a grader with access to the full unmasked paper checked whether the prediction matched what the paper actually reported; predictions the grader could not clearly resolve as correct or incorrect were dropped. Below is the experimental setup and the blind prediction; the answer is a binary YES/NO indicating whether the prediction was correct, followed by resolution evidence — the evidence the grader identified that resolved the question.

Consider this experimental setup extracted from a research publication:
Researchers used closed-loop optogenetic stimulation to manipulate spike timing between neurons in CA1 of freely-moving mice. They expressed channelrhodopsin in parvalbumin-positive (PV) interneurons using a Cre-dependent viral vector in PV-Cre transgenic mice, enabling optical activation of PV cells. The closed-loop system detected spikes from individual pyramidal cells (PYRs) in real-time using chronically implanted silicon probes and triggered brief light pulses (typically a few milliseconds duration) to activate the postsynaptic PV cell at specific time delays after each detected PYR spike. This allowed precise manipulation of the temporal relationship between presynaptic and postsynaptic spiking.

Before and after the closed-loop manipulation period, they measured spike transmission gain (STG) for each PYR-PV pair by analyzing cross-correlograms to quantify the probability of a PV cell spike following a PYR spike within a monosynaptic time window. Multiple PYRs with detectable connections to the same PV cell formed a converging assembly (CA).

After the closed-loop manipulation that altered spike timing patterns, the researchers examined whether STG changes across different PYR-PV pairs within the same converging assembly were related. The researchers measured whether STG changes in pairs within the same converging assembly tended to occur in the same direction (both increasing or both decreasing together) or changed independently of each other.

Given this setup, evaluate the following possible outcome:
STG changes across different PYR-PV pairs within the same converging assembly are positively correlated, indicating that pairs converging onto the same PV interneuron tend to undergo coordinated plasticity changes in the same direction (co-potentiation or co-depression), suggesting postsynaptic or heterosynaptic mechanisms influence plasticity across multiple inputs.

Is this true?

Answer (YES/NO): YES